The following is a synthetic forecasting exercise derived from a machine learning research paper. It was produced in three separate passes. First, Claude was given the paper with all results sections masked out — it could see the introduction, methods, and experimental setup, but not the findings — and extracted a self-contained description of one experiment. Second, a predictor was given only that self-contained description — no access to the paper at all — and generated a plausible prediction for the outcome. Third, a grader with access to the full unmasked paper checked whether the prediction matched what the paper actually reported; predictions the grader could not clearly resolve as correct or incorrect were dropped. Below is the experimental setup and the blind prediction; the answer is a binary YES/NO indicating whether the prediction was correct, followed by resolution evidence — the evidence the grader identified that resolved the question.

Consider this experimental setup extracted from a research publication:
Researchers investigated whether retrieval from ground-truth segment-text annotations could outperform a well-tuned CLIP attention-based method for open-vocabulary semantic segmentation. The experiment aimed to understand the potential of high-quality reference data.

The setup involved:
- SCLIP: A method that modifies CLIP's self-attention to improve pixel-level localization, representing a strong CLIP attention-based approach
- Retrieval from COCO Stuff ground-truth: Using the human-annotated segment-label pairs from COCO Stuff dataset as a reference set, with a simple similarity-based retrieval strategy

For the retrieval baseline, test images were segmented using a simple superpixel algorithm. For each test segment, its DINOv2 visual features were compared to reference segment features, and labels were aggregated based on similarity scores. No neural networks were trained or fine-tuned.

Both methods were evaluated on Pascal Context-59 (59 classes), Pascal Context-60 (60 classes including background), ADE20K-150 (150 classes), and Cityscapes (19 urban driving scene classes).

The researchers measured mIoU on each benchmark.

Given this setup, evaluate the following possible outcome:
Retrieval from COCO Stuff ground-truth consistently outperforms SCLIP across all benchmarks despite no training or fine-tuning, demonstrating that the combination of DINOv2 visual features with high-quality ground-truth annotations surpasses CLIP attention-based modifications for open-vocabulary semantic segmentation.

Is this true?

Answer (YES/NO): YES